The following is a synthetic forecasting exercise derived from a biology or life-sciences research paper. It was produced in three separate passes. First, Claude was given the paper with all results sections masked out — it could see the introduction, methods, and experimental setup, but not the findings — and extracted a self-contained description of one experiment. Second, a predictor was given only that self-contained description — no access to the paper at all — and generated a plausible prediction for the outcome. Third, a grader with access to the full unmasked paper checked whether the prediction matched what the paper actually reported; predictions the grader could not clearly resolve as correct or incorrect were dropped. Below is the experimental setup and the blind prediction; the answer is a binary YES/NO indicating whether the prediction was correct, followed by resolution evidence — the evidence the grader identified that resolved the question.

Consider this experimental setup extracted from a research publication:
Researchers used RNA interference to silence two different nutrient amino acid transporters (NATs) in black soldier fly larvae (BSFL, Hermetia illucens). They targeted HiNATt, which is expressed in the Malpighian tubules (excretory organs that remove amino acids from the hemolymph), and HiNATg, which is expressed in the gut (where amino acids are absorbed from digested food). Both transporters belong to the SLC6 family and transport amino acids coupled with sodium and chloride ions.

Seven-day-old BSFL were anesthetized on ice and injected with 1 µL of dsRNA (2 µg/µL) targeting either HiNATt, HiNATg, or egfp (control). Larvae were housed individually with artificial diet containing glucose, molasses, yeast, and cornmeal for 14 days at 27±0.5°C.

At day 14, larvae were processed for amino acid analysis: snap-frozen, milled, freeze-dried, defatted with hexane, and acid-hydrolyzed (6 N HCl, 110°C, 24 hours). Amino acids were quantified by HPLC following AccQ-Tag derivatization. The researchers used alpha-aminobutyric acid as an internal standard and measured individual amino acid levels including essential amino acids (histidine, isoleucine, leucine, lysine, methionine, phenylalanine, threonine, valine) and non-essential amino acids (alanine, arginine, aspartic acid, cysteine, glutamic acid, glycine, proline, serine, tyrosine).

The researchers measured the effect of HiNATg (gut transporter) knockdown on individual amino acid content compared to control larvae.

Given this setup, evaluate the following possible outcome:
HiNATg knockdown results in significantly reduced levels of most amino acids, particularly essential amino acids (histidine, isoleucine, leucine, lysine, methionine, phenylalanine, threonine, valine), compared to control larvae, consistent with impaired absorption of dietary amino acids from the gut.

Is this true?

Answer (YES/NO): NO